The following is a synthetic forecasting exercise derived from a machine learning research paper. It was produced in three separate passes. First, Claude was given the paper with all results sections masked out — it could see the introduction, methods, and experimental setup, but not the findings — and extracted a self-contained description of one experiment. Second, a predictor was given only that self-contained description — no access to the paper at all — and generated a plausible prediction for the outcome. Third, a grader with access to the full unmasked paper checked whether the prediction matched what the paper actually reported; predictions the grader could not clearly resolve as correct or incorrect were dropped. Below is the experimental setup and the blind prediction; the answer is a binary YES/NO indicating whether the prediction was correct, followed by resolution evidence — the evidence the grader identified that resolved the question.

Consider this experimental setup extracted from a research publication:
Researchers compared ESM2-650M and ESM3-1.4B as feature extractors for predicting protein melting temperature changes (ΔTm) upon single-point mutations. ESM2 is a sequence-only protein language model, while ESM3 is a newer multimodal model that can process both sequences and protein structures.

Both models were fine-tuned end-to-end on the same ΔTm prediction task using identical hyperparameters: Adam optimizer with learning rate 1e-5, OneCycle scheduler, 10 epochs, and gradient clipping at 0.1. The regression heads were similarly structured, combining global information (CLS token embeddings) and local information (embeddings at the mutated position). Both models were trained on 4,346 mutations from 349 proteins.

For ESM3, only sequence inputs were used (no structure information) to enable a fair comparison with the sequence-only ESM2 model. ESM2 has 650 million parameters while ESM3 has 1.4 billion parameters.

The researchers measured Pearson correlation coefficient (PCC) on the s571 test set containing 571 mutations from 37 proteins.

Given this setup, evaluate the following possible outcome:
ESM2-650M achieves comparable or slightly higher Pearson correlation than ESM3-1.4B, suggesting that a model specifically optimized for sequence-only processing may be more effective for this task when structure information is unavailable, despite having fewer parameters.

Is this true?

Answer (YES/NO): NO